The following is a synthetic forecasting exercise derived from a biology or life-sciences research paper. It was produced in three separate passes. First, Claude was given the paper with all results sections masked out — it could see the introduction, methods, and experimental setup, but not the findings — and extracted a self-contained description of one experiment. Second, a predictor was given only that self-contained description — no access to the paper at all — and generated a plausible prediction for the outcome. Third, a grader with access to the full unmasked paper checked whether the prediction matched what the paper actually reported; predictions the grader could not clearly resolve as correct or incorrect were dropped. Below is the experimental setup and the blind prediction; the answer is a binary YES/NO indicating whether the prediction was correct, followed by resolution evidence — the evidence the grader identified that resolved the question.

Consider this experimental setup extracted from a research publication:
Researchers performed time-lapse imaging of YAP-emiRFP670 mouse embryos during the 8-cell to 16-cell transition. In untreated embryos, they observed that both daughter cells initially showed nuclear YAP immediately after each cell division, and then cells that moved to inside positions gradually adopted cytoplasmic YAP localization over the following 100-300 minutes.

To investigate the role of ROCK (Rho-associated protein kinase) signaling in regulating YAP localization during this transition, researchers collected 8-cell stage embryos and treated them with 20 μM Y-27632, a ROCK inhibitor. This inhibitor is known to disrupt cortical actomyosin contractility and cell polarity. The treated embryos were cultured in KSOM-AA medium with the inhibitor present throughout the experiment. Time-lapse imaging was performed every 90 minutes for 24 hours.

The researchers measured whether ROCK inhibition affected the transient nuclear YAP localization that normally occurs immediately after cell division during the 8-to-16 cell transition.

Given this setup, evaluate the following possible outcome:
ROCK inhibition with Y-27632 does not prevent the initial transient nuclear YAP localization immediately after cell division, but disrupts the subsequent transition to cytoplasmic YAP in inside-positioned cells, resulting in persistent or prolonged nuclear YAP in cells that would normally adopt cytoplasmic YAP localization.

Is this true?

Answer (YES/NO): NO